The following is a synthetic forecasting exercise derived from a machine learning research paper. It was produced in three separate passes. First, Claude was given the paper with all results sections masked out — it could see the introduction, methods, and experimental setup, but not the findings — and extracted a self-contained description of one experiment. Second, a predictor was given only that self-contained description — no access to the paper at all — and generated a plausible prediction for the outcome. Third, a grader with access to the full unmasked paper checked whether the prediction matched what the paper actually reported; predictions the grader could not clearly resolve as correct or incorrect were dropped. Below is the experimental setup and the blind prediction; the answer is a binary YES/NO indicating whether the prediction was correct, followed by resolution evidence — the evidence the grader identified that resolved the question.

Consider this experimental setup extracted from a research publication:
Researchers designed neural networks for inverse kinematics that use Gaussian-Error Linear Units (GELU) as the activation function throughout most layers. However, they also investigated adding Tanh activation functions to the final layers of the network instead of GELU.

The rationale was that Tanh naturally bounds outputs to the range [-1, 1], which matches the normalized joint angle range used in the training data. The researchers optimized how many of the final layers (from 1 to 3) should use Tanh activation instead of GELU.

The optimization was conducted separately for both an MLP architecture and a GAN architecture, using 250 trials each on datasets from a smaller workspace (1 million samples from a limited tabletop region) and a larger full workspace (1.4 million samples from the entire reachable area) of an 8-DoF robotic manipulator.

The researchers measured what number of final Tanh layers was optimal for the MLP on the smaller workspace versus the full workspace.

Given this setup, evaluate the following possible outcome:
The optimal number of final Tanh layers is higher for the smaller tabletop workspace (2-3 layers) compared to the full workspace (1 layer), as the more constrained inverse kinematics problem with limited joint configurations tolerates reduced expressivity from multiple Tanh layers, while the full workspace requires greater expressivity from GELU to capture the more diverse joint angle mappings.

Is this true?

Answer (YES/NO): NO